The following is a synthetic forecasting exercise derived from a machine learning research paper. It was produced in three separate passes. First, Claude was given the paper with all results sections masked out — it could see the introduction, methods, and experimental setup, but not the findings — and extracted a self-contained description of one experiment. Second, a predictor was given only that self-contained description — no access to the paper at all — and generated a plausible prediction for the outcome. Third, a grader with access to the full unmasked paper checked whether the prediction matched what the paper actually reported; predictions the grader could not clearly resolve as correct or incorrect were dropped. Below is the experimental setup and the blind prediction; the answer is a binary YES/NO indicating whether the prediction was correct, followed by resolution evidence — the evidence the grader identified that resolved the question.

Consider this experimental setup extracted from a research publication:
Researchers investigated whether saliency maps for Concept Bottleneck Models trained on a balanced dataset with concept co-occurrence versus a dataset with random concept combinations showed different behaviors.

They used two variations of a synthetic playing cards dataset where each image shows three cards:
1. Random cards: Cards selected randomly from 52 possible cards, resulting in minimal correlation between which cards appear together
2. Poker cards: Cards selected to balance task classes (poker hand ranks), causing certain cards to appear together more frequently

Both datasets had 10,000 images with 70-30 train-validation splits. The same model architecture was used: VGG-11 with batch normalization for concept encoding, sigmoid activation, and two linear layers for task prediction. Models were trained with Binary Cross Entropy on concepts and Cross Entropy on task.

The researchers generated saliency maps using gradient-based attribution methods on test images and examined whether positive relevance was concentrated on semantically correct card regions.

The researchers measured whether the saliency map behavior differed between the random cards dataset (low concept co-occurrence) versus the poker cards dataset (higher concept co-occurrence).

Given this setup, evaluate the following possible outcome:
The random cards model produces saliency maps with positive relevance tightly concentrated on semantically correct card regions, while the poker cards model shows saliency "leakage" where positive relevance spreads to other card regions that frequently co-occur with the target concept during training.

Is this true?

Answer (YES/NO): NO